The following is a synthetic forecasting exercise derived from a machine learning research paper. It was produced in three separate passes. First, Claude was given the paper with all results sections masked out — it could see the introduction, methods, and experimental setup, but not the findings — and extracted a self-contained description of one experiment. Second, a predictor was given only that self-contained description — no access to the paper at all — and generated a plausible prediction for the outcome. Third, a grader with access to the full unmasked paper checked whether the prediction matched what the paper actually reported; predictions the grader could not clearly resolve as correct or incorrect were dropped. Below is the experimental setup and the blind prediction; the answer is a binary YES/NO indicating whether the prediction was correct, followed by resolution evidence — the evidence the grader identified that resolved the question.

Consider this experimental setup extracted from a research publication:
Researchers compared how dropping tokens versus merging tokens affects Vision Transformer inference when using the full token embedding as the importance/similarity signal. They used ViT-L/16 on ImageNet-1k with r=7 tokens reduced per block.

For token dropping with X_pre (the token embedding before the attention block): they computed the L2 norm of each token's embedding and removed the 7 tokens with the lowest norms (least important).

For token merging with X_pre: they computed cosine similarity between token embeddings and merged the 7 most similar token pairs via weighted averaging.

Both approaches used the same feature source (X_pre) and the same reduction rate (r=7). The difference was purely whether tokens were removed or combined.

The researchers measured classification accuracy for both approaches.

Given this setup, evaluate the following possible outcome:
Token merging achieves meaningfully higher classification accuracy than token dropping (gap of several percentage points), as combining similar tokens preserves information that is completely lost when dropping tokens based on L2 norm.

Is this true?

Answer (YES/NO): NO